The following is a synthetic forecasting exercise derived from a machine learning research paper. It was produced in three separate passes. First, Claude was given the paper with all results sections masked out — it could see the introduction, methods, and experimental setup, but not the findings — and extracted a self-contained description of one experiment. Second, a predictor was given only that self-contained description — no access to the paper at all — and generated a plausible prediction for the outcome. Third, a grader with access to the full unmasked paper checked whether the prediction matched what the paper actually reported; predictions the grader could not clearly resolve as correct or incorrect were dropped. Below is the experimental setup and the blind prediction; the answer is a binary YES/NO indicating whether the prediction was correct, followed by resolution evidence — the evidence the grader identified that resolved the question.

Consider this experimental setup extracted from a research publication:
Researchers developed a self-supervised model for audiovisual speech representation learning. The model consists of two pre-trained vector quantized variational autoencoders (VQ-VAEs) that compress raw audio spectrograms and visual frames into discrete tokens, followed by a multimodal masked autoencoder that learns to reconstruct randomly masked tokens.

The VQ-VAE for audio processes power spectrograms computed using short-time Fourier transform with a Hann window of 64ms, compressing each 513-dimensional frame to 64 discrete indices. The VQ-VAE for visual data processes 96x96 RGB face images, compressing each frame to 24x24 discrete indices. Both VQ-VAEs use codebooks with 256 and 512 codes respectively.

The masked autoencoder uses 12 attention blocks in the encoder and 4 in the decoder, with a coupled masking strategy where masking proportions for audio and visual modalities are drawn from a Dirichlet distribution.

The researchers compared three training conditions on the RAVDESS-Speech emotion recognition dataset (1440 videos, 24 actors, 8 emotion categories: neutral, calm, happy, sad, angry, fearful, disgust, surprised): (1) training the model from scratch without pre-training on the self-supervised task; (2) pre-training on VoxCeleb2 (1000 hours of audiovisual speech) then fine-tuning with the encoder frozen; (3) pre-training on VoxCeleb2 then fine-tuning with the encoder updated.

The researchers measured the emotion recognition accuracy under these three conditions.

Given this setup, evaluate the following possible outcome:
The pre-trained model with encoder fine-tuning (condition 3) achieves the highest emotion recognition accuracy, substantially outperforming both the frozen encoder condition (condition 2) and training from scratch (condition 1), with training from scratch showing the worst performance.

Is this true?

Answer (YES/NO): YES